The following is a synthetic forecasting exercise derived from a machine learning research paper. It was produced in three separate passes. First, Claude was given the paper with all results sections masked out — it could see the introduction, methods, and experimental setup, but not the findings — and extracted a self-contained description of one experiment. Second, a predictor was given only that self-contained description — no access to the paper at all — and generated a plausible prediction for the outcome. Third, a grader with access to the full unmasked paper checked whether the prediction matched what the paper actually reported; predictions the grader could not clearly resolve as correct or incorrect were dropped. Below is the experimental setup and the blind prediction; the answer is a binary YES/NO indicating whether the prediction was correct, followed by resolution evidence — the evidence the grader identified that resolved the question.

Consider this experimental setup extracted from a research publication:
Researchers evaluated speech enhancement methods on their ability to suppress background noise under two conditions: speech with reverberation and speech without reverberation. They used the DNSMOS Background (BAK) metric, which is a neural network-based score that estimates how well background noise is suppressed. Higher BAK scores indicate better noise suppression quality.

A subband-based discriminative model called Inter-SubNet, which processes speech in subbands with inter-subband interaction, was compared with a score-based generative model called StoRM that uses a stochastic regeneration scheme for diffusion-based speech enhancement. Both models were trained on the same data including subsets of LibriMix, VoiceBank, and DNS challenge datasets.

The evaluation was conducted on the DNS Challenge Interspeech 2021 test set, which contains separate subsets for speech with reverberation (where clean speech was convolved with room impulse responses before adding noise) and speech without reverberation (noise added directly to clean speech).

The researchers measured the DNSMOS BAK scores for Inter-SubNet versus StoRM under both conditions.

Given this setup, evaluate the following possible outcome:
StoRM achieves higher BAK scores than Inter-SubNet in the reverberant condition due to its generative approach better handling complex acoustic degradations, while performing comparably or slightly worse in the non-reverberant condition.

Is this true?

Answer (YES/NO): NO